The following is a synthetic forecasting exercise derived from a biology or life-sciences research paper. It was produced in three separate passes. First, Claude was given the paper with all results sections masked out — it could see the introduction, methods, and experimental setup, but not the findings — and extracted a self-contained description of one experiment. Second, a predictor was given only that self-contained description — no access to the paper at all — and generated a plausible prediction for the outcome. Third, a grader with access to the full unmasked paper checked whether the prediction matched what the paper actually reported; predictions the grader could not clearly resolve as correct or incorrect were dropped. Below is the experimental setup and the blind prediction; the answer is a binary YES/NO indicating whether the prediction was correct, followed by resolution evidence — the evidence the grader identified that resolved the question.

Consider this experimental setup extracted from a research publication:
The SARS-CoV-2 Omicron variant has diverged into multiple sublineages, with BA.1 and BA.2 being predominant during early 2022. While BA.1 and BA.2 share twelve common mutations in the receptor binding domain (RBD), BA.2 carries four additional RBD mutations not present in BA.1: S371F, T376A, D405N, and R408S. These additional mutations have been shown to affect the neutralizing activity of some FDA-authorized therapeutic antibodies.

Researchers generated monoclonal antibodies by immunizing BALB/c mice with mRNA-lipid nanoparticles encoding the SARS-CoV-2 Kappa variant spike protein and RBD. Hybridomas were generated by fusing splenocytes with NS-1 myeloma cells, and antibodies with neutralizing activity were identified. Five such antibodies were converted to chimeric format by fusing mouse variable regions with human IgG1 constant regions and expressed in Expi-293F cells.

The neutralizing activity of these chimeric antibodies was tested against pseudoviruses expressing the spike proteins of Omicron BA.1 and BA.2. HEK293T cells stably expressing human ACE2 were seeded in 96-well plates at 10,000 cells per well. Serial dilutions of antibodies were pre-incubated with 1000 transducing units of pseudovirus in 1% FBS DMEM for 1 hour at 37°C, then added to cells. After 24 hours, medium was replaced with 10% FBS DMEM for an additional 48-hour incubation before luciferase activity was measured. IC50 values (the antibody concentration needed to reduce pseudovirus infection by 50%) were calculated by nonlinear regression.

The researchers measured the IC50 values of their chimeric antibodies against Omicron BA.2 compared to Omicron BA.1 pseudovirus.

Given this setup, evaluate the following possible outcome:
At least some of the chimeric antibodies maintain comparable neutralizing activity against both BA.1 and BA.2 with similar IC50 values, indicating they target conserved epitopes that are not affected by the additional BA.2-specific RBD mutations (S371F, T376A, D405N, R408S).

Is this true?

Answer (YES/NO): YES